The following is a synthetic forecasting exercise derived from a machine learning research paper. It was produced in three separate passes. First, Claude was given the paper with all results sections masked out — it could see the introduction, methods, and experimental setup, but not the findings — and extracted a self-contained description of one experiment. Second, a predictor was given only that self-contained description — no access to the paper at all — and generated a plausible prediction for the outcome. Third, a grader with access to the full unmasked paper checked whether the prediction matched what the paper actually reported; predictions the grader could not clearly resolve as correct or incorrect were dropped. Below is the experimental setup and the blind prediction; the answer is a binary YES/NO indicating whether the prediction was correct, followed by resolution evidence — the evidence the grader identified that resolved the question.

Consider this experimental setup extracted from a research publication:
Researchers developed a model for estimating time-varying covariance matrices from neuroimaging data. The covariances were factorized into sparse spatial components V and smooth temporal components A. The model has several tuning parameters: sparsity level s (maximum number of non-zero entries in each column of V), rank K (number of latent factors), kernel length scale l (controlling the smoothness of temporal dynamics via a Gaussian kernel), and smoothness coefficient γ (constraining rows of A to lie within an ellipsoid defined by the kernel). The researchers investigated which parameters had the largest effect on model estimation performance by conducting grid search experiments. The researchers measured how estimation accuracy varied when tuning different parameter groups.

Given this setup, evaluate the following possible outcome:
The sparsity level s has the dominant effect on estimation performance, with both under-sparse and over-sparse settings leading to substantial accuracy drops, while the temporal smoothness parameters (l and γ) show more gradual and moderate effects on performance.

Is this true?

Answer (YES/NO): NO